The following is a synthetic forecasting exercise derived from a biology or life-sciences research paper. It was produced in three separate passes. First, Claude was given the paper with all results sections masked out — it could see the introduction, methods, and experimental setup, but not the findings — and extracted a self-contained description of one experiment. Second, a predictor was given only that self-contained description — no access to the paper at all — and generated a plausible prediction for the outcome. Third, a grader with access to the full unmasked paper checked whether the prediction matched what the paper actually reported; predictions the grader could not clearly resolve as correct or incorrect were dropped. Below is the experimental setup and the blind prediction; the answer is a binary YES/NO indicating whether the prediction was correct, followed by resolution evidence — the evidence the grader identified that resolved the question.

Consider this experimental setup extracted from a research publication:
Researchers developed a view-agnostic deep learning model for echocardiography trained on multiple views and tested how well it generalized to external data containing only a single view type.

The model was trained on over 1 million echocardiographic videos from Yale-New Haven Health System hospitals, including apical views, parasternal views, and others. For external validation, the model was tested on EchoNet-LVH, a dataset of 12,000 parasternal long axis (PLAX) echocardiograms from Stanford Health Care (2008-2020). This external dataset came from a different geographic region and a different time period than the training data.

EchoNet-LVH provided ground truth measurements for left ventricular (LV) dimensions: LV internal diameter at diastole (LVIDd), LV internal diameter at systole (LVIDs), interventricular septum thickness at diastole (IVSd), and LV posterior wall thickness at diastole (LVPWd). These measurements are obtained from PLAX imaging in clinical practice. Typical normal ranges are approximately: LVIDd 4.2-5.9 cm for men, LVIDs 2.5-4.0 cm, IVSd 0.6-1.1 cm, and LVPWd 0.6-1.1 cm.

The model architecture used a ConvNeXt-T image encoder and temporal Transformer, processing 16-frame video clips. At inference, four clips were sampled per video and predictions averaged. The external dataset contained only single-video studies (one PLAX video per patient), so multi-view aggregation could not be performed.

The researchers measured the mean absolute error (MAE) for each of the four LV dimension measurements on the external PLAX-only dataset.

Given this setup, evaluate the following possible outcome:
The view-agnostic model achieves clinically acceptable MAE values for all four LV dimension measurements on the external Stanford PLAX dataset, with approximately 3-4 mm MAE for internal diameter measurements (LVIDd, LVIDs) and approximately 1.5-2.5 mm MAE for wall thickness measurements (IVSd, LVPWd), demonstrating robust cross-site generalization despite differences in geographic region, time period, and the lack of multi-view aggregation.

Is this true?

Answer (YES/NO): NO